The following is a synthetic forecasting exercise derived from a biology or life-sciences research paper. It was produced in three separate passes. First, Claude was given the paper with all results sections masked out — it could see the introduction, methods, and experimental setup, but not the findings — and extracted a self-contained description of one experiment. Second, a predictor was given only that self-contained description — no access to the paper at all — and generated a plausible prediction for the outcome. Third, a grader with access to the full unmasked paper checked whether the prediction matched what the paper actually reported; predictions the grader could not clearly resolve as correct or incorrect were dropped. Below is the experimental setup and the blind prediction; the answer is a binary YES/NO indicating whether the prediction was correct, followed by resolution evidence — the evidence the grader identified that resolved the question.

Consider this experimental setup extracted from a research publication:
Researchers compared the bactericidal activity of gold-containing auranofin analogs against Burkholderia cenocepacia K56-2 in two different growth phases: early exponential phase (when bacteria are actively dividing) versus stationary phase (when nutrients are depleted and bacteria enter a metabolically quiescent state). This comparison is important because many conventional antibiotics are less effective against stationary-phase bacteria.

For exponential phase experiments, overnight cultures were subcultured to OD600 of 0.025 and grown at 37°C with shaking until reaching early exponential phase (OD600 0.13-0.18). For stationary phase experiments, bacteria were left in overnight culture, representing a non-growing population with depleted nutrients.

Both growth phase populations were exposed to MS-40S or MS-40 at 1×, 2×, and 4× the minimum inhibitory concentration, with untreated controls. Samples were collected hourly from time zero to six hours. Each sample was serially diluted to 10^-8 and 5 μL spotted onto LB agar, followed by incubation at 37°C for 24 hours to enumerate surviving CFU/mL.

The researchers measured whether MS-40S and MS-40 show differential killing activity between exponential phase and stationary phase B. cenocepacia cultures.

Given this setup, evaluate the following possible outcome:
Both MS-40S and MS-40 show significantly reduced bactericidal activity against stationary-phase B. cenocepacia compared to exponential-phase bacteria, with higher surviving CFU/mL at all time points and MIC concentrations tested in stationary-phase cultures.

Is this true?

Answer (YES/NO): NO